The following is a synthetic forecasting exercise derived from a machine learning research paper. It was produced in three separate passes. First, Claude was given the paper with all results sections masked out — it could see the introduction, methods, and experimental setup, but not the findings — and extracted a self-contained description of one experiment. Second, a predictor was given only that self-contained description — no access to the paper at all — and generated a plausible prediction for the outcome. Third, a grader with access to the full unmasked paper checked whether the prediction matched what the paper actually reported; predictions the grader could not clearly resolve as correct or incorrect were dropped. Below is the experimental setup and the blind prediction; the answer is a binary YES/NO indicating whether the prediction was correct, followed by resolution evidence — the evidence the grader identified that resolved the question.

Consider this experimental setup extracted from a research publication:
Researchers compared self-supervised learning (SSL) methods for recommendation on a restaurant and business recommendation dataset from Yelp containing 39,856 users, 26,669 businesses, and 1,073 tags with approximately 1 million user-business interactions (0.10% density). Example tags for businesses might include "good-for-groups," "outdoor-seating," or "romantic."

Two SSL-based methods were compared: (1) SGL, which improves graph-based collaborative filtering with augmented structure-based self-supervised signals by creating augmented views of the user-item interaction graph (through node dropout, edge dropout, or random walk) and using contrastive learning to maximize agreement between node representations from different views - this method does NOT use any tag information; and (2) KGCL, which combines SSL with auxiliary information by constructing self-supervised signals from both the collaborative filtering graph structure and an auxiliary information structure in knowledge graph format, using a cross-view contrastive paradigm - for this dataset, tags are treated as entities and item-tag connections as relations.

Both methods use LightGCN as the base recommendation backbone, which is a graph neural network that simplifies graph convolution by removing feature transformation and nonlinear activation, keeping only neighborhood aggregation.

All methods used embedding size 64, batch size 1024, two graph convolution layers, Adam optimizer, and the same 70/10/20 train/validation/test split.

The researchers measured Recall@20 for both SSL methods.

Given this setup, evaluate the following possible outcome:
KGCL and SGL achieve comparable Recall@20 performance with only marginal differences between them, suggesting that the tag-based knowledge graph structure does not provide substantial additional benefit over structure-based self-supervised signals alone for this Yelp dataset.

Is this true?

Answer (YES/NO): YES